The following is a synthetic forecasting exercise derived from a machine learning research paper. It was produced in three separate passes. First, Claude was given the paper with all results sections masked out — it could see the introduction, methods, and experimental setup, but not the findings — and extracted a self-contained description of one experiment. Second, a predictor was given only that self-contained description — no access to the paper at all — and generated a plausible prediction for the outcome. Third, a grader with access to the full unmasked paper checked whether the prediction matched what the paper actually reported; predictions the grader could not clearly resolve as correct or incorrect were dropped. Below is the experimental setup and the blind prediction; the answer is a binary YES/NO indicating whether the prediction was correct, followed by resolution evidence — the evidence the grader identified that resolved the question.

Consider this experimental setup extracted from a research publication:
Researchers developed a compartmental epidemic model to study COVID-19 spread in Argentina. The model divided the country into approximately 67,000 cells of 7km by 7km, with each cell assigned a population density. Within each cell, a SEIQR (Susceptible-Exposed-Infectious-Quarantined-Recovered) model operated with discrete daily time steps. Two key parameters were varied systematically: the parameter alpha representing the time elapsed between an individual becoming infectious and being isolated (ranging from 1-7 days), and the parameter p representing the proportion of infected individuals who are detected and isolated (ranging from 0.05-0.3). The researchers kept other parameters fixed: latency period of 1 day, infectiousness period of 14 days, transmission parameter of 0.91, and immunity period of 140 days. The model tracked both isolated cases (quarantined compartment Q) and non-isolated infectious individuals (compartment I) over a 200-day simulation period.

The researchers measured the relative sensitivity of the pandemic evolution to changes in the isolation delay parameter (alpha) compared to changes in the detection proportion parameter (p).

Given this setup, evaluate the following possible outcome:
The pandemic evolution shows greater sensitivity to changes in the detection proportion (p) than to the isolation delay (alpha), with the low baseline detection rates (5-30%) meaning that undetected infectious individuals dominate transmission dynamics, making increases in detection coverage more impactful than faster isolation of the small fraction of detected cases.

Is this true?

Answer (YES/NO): YES